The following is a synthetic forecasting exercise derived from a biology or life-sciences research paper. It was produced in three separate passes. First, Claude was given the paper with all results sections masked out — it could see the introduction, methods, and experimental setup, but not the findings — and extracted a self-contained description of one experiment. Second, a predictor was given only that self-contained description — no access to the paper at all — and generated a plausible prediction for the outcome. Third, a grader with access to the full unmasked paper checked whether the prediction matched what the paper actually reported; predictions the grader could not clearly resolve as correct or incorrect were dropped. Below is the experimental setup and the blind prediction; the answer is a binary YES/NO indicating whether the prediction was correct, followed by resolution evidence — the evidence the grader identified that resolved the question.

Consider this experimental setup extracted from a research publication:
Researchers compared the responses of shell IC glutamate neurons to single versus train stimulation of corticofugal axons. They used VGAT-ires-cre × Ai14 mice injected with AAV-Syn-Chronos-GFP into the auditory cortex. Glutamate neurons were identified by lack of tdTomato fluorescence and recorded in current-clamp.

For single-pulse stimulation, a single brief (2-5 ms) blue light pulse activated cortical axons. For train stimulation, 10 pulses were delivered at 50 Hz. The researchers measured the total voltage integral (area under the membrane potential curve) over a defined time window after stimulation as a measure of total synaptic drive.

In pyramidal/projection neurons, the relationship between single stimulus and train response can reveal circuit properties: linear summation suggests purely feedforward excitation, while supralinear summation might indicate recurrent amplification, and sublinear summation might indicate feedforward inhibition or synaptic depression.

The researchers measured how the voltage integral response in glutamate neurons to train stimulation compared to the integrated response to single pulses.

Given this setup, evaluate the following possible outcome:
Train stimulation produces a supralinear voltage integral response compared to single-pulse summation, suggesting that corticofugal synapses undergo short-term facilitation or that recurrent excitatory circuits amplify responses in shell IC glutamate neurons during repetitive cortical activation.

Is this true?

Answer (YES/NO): NO